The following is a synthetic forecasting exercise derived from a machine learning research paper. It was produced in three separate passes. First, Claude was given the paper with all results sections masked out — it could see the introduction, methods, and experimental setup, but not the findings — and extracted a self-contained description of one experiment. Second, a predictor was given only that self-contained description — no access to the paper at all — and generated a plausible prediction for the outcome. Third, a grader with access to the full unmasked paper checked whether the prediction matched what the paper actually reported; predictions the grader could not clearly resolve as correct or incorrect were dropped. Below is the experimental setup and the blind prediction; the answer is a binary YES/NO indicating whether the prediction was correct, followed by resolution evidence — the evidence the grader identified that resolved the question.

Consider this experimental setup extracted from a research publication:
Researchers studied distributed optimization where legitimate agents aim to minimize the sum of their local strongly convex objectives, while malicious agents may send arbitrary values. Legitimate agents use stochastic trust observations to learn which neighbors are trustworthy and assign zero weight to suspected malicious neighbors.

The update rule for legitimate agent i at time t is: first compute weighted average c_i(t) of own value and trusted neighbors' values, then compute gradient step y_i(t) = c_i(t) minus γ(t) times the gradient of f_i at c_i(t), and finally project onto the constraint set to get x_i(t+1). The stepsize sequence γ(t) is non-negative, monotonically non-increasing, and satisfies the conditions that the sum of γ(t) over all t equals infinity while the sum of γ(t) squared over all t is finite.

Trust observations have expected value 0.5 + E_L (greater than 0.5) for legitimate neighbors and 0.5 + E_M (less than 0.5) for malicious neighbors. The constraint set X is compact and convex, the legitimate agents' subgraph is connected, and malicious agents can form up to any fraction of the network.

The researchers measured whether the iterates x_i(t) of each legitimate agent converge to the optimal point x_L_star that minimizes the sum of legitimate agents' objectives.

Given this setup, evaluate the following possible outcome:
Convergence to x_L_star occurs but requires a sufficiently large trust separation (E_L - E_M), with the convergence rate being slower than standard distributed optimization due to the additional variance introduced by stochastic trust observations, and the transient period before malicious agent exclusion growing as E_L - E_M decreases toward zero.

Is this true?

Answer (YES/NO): NO